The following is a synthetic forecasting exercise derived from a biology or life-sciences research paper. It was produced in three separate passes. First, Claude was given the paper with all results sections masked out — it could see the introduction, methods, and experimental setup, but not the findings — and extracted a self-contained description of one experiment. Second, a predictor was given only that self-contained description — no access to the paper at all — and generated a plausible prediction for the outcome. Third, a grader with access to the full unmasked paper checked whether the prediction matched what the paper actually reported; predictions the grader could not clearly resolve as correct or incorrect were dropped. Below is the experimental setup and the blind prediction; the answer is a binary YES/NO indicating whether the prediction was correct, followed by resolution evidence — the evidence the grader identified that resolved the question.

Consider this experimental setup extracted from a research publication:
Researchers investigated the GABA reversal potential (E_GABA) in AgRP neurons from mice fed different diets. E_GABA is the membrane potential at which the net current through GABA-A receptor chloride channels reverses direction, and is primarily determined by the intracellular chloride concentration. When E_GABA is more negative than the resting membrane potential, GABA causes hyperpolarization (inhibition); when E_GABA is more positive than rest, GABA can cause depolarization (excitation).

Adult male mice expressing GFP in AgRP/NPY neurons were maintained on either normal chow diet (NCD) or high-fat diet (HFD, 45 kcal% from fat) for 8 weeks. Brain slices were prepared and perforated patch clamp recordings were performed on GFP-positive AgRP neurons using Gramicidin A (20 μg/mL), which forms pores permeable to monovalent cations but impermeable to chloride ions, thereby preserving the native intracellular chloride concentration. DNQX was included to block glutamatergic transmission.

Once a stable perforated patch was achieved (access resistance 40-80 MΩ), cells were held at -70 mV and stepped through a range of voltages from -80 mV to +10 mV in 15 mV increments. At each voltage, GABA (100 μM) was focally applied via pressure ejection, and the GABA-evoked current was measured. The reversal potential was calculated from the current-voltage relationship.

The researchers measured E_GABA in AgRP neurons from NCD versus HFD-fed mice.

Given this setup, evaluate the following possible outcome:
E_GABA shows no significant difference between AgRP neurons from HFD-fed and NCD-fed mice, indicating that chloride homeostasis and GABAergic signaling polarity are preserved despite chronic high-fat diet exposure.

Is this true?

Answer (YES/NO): NO